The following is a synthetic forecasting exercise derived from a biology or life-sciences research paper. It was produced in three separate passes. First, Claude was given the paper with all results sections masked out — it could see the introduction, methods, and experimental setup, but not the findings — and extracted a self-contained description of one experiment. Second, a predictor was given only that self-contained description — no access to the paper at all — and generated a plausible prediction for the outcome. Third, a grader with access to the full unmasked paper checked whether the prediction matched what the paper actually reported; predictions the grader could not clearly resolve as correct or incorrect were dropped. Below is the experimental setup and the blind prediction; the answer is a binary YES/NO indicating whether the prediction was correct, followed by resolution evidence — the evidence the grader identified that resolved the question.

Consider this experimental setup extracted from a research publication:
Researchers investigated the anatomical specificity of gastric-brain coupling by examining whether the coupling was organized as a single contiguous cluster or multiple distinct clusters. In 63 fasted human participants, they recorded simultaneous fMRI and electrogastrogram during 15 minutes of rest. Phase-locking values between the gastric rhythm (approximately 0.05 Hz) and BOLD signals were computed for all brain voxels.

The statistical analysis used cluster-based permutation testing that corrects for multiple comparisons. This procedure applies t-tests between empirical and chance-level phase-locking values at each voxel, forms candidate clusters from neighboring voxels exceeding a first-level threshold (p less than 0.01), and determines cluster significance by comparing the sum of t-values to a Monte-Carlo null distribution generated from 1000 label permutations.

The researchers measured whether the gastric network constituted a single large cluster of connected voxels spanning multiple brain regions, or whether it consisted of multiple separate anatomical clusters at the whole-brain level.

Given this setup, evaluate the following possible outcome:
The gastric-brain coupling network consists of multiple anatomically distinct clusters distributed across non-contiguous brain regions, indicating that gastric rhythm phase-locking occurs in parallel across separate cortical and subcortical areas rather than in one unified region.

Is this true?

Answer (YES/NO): YES